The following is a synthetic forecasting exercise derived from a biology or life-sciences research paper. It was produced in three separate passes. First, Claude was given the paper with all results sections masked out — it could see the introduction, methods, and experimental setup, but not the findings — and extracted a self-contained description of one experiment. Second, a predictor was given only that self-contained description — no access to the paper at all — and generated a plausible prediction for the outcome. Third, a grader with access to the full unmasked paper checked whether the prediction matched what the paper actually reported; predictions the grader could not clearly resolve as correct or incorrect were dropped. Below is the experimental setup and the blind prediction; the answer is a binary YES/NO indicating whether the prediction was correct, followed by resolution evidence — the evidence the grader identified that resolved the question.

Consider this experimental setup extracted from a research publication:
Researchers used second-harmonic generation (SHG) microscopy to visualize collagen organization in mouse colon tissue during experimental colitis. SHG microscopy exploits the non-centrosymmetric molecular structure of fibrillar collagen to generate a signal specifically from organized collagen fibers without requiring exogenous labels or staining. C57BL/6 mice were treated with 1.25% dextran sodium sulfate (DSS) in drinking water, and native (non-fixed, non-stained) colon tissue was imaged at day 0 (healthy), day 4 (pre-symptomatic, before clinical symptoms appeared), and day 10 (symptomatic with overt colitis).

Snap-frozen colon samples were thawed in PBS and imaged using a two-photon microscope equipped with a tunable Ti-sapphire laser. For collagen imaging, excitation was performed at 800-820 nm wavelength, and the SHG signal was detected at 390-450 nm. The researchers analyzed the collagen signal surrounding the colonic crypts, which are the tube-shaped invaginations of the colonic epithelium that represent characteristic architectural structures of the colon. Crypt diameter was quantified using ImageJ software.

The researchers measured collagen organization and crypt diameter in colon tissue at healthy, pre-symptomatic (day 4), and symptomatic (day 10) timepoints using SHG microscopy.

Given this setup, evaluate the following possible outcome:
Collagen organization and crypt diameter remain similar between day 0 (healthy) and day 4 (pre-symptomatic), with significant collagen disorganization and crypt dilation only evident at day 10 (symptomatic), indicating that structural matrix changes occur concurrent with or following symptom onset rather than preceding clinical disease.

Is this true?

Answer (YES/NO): NO